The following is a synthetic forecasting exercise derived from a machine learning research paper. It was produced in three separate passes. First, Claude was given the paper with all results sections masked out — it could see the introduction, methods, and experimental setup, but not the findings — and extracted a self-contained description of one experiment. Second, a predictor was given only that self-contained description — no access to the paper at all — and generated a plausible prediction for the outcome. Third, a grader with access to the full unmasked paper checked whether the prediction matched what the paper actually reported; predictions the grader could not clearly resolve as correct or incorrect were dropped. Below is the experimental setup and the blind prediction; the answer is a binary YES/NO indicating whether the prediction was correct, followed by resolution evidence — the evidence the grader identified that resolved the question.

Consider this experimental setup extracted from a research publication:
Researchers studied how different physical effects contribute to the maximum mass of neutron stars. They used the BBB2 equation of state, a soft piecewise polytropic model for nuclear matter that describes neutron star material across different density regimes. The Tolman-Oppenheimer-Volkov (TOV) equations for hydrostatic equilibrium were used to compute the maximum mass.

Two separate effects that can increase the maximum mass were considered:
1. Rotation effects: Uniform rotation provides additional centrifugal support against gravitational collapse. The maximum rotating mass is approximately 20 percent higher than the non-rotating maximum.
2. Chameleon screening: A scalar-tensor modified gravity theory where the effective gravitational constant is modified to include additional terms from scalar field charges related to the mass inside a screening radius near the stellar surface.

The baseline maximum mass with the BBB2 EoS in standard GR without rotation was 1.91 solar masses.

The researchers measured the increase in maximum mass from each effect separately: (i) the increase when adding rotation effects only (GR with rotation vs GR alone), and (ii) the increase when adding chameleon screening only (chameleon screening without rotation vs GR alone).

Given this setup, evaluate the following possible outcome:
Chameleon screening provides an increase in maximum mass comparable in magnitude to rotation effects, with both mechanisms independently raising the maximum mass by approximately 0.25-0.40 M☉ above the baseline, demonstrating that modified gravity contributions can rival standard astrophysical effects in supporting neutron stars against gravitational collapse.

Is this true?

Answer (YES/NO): NO